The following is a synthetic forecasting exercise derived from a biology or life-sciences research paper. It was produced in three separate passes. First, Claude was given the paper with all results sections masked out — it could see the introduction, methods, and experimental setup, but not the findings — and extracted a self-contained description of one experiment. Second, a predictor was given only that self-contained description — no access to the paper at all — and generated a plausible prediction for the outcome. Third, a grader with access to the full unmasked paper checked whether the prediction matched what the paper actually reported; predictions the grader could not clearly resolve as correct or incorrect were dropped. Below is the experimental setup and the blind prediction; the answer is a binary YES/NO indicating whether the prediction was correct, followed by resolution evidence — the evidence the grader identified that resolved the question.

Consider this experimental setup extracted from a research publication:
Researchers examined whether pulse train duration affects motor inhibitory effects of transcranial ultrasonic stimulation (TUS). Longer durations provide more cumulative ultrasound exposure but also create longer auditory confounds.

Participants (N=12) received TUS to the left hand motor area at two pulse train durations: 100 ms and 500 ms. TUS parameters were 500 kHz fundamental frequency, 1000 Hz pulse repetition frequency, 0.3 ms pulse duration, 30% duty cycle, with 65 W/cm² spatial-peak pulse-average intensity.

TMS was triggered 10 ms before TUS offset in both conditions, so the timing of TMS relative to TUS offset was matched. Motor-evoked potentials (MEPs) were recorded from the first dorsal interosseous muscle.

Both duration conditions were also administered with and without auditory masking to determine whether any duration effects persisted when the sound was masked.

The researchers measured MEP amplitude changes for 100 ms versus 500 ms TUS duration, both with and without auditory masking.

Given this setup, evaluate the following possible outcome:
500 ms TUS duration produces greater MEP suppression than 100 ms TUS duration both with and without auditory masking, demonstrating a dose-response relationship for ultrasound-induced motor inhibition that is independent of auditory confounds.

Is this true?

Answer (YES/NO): NO